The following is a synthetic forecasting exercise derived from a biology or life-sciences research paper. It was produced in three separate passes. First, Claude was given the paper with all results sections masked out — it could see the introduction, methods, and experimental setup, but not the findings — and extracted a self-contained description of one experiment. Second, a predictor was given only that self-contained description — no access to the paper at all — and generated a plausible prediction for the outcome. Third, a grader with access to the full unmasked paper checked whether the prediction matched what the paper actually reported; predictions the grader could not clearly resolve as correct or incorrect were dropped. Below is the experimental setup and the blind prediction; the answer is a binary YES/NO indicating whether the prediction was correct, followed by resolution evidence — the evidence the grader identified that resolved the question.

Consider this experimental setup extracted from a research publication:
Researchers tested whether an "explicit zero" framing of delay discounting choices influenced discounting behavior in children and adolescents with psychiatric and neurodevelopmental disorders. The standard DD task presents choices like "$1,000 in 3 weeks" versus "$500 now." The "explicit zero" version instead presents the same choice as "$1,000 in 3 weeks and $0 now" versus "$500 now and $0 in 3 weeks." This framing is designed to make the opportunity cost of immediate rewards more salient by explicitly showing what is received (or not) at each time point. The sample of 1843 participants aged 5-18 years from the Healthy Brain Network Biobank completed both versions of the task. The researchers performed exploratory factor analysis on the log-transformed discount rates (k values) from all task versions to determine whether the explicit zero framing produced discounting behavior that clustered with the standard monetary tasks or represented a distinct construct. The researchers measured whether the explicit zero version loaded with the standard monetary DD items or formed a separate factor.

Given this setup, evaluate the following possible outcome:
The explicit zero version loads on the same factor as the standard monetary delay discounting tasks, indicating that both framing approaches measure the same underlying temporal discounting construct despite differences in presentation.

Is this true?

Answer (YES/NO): YES